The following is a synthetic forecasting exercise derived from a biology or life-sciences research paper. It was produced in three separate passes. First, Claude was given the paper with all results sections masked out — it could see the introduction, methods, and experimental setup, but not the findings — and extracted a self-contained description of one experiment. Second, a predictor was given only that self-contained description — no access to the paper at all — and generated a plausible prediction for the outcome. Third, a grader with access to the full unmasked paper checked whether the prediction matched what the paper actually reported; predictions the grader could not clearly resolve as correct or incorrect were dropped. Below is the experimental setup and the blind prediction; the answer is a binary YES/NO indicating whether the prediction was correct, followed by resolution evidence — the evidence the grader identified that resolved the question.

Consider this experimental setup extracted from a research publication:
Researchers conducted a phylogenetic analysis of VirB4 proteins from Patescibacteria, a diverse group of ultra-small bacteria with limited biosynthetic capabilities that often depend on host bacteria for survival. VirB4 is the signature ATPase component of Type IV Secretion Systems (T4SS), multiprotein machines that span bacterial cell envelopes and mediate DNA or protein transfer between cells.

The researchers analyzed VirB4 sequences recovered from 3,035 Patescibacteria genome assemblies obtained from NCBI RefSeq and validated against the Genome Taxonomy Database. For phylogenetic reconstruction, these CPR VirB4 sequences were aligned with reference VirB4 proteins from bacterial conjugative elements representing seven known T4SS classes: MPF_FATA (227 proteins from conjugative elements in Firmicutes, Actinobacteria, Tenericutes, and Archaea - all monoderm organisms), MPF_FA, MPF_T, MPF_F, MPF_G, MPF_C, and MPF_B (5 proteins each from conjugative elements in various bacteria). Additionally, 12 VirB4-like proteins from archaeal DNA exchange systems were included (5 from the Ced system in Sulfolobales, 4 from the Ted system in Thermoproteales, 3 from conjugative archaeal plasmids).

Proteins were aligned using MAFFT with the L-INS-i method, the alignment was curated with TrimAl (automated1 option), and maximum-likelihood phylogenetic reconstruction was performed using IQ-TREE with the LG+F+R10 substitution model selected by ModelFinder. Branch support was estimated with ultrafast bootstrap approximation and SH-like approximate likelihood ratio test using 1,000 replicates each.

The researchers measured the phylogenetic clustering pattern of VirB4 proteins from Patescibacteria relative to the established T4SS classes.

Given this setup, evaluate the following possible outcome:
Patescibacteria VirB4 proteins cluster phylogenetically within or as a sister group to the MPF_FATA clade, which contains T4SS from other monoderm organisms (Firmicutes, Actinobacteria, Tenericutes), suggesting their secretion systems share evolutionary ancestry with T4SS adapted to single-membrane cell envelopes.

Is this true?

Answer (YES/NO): YES